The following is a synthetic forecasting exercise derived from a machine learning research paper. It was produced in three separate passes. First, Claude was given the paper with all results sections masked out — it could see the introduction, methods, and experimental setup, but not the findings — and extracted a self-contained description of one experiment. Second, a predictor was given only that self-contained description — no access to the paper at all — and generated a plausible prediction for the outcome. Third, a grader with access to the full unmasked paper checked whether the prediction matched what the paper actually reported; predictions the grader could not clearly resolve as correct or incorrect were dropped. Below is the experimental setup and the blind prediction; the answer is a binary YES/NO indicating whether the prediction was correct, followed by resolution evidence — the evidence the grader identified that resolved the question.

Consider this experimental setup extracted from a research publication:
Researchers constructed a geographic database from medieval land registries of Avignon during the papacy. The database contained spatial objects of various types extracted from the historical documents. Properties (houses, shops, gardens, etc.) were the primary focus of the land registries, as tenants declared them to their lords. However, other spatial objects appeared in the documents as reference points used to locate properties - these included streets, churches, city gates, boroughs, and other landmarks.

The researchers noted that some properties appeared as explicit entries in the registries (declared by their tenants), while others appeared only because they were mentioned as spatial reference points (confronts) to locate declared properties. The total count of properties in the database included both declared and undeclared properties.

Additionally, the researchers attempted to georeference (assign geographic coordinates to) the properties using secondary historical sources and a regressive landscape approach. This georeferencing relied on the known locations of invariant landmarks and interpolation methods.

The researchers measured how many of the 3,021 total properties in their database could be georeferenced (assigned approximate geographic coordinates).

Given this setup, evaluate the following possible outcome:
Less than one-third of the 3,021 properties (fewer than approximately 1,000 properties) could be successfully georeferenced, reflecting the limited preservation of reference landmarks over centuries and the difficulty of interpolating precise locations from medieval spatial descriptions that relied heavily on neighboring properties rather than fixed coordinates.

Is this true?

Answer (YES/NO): NO